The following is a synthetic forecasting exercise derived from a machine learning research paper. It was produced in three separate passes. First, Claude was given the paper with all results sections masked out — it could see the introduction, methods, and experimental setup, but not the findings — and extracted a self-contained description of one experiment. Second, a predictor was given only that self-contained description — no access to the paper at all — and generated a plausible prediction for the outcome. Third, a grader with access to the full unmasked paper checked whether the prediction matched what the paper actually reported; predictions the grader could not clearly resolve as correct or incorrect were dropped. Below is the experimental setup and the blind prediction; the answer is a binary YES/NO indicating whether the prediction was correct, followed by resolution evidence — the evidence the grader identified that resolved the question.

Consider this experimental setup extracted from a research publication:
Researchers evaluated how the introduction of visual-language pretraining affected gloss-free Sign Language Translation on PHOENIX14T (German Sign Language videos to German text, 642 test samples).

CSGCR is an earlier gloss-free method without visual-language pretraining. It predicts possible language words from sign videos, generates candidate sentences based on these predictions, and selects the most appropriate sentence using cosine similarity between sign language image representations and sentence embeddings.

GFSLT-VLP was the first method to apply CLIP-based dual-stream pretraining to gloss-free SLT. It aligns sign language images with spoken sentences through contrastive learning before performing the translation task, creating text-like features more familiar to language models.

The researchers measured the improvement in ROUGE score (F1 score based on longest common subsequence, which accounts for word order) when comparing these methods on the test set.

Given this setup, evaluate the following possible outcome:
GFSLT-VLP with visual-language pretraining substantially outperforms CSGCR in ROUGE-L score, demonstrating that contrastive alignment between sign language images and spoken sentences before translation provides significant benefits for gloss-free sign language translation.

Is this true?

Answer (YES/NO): YES